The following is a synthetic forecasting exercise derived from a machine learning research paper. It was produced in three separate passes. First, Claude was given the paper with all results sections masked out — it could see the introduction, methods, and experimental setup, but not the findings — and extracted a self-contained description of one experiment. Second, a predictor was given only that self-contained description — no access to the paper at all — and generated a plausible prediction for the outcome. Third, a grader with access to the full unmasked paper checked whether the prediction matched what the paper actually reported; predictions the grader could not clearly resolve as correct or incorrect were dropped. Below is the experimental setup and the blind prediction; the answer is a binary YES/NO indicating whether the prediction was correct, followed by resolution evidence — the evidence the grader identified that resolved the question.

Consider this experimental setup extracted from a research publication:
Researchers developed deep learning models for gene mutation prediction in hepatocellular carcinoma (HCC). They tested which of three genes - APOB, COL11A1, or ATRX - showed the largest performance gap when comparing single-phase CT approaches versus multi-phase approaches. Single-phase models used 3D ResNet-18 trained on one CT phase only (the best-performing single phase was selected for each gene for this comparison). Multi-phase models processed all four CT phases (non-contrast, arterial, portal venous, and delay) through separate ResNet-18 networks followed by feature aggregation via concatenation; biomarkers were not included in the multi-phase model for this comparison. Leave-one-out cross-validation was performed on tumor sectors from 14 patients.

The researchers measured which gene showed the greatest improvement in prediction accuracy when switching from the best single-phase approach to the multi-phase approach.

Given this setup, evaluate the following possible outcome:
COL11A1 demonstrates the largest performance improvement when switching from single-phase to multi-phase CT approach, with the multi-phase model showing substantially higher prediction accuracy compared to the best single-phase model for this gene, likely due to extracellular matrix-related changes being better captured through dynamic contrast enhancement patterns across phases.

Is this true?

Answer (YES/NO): YES